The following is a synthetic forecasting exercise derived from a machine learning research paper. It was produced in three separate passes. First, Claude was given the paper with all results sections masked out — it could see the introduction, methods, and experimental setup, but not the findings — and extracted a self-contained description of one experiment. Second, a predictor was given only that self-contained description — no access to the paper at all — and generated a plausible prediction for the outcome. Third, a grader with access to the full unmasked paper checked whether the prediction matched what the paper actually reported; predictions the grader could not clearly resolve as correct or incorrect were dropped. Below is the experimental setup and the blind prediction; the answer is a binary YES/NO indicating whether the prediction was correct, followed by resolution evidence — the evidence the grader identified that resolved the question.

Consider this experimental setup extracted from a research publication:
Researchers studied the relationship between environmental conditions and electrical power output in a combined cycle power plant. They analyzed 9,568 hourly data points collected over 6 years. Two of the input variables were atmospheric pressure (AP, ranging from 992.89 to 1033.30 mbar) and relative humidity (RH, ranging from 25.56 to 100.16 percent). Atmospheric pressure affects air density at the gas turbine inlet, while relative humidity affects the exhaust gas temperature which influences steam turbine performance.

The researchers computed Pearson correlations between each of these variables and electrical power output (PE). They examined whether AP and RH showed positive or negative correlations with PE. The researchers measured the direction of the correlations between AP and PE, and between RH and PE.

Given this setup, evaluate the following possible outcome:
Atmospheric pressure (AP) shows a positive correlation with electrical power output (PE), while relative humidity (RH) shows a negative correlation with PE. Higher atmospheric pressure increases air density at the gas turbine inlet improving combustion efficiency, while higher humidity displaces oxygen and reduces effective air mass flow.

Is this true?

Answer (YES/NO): NO